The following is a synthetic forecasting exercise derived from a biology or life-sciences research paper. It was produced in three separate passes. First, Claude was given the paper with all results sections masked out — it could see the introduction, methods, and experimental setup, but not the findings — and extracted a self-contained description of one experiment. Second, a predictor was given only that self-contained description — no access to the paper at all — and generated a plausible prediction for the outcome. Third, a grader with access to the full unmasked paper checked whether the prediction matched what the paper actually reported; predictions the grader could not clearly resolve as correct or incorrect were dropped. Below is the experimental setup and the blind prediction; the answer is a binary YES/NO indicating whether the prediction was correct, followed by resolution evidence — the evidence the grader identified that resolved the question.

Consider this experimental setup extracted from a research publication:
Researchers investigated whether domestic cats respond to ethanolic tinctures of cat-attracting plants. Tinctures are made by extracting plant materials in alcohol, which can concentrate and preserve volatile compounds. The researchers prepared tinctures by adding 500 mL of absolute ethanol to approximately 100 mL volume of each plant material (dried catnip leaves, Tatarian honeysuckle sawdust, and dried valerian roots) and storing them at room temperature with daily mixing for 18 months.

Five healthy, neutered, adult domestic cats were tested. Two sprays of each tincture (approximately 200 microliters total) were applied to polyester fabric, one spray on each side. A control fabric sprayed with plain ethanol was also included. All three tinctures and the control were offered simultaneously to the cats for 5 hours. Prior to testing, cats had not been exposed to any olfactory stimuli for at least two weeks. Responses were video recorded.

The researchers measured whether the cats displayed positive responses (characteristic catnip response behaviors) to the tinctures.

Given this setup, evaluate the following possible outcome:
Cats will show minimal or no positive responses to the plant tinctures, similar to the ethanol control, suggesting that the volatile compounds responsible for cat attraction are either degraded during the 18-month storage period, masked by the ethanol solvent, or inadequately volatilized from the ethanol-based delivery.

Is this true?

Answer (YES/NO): NO